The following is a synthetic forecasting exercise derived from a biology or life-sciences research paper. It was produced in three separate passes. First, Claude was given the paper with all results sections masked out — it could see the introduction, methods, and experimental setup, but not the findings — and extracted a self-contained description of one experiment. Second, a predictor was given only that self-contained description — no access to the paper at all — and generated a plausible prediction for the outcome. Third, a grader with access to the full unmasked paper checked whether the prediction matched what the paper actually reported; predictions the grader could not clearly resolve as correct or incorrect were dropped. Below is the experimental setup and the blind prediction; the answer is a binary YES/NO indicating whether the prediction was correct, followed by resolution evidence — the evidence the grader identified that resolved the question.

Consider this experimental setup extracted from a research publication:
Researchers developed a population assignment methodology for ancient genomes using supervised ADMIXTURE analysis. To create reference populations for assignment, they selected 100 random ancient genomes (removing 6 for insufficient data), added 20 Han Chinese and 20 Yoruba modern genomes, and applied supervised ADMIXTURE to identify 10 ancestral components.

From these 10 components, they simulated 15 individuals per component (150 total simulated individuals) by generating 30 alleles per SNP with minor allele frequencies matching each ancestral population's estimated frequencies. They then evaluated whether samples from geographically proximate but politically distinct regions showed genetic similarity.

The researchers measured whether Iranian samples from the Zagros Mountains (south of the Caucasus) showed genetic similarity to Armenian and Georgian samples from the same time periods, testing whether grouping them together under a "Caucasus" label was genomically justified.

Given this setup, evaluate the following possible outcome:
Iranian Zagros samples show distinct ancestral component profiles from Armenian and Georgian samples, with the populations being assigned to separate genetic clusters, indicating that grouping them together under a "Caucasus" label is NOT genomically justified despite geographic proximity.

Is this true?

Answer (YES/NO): NO